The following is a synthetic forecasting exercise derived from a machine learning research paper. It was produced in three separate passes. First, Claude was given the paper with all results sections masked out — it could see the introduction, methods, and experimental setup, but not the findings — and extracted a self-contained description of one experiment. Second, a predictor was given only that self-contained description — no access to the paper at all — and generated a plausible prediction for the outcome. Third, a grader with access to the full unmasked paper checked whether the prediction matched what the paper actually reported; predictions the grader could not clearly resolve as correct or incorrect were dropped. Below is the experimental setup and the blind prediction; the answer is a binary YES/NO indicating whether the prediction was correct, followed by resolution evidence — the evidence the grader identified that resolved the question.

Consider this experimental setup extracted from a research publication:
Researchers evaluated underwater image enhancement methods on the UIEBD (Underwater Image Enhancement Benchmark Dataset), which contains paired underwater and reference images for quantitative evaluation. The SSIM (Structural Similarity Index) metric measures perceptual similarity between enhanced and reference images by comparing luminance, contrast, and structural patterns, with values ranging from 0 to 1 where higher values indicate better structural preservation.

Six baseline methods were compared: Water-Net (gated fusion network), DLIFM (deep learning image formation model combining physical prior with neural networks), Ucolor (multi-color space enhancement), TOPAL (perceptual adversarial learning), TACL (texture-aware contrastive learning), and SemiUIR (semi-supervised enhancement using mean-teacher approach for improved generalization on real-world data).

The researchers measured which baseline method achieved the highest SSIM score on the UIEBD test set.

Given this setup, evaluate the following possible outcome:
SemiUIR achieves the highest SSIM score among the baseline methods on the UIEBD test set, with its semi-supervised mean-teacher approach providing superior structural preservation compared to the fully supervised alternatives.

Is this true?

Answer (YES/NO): YES